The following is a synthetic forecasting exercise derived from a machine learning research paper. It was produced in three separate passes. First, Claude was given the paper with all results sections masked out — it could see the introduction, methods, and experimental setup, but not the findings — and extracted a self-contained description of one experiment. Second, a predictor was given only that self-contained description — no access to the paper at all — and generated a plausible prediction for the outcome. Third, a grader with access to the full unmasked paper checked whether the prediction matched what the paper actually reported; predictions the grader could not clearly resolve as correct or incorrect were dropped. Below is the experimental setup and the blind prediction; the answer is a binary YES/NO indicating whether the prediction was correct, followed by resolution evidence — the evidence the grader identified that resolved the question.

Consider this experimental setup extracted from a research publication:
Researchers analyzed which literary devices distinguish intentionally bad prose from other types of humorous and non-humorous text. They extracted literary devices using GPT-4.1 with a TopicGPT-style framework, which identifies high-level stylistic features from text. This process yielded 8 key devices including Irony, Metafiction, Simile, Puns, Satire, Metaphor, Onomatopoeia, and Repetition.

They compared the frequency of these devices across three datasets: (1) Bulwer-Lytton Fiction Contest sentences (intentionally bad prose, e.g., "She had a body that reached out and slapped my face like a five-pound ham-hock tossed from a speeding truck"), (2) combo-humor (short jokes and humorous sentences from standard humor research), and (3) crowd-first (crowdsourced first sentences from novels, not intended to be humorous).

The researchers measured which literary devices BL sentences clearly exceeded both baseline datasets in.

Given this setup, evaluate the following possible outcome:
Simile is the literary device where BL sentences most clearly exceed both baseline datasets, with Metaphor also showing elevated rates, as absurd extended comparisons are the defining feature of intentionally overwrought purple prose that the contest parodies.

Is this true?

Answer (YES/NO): NO